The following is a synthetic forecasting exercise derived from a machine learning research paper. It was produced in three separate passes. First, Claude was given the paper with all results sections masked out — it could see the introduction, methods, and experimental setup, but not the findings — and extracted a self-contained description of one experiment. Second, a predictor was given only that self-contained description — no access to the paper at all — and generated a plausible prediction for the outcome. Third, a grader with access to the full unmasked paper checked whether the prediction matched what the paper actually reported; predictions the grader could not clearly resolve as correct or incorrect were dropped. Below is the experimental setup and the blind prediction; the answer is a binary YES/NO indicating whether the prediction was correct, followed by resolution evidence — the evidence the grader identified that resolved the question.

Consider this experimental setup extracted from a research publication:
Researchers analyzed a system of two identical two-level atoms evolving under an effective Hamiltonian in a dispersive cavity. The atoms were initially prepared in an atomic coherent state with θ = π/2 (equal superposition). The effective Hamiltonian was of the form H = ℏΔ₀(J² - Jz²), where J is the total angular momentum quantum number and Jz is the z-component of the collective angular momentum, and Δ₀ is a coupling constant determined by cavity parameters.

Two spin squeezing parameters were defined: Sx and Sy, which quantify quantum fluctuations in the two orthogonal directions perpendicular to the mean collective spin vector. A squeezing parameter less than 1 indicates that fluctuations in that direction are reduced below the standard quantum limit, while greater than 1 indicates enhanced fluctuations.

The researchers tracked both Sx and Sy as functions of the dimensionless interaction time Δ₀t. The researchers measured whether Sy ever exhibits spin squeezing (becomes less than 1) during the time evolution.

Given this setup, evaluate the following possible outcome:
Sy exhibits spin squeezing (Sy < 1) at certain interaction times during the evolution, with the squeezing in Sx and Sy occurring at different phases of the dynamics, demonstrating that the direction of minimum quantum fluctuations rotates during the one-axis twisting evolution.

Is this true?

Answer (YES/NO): NO